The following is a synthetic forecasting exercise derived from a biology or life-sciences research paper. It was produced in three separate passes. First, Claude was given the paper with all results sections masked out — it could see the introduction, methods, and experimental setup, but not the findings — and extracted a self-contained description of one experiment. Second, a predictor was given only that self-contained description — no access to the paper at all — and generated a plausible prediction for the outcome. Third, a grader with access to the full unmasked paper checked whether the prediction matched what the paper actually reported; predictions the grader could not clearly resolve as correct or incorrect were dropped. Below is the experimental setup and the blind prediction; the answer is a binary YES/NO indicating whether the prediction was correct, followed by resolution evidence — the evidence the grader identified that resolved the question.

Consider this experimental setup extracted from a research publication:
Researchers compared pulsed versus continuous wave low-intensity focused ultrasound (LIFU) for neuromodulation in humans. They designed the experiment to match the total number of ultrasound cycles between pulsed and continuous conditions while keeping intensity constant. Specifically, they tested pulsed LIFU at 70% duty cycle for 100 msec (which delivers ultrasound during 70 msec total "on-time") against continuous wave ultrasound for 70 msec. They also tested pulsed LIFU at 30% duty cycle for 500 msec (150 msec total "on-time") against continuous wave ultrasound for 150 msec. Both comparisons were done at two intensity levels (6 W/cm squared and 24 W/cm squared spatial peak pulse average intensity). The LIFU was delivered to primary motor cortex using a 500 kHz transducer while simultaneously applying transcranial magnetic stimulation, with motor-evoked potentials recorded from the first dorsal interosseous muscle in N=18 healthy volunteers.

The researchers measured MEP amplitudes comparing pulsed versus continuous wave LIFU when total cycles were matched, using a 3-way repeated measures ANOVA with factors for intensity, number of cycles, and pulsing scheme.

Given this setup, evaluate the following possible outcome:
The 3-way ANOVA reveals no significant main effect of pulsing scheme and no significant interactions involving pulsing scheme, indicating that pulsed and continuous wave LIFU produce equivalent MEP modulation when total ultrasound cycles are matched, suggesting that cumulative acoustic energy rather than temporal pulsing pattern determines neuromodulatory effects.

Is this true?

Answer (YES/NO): NO